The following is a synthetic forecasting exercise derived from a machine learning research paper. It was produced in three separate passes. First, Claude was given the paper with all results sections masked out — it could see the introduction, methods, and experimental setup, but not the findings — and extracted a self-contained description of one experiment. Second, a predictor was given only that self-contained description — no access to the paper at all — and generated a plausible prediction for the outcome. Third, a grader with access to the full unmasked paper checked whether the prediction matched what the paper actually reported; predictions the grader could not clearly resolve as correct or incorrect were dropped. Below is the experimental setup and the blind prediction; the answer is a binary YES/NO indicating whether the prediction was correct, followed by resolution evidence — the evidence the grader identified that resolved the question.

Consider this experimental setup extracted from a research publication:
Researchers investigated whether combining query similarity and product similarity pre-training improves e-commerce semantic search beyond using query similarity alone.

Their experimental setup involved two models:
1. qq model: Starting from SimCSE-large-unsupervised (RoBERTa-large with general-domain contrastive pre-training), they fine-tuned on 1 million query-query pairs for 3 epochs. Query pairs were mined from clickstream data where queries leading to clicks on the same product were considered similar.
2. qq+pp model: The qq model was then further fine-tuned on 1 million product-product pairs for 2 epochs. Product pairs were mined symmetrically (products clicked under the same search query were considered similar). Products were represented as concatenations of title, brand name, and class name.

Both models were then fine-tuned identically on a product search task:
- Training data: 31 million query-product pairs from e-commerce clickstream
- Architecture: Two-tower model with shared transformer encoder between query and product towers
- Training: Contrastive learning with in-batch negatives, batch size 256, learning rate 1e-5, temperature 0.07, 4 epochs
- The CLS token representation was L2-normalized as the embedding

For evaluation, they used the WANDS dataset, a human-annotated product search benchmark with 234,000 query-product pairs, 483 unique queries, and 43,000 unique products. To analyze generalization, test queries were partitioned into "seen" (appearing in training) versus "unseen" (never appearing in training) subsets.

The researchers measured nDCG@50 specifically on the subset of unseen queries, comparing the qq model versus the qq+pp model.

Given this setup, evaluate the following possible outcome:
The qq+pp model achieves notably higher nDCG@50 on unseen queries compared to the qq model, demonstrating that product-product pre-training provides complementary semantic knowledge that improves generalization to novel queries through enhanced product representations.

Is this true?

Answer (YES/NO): NO